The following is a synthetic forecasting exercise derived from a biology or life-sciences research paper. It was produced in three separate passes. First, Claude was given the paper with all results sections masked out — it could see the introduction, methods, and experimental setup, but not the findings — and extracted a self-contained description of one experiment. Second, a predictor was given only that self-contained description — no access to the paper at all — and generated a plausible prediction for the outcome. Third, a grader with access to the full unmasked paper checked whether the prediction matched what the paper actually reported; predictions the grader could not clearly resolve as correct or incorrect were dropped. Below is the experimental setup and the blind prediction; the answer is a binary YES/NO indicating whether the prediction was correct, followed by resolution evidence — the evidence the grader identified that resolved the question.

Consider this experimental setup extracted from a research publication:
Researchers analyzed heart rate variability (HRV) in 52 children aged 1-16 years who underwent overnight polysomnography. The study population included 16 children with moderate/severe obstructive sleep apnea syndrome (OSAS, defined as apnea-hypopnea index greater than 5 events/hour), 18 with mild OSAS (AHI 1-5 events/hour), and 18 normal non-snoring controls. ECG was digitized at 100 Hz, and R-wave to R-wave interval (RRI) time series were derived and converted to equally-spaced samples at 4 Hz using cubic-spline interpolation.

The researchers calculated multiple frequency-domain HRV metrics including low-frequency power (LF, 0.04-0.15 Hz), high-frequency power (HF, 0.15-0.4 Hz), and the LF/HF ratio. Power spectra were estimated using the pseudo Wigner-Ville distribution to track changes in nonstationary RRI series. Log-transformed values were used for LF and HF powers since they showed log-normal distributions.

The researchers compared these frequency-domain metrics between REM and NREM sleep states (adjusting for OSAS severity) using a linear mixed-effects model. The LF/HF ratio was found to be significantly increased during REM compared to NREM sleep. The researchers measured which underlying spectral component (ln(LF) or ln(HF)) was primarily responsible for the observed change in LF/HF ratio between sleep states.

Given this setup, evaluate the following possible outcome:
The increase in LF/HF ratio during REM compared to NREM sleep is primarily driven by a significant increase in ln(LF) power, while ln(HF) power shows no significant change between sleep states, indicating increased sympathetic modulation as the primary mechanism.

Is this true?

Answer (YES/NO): NO